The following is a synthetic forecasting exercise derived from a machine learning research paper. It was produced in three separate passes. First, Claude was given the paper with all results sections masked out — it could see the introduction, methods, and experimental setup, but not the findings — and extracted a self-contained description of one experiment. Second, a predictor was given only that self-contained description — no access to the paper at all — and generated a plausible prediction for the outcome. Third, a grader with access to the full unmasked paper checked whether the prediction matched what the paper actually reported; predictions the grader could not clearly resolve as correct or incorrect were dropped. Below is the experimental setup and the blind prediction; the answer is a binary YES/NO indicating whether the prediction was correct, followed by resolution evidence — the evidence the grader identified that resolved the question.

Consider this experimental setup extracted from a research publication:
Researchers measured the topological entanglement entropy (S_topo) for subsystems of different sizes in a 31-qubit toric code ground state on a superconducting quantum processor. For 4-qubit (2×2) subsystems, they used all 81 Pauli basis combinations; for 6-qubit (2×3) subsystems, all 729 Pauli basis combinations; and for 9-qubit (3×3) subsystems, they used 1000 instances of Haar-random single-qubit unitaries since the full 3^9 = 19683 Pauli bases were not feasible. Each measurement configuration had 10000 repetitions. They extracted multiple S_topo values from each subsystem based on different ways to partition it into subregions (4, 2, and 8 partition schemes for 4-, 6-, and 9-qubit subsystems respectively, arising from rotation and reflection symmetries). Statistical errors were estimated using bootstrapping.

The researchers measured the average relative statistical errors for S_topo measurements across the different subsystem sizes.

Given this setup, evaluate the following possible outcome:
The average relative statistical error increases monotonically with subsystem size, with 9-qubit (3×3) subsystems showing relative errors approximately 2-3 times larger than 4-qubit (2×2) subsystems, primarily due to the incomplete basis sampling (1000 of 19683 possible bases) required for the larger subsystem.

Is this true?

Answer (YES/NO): NO